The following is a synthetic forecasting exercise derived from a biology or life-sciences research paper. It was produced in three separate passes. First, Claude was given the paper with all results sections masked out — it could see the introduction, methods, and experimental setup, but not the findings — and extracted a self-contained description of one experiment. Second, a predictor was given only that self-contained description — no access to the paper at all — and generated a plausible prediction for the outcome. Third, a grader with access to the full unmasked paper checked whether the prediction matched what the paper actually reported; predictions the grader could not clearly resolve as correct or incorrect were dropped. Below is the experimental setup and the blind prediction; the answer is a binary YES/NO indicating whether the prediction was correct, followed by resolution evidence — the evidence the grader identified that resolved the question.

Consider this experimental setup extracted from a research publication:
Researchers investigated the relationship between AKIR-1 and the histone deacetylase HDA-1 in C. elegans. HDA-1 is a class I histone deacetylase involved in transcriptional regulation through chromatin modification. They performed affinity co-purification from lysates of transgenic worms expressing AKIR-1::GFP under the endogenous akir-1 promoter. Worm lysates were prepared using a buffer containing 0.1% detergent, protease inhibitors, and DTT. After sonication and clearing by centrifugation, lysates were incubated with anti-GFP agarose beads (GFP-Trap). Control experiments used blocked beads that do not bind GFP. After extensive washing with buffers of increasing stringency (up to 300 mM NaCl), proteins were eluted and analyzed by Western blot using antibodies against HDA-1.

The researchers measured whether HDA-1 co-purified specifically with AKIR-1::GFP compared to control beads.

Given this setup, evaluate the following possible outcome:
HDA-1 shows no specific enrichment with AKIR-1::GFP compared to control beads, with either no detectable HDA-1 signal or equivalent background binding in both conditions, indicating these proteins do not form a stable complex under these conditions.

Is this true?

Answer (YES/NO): NO